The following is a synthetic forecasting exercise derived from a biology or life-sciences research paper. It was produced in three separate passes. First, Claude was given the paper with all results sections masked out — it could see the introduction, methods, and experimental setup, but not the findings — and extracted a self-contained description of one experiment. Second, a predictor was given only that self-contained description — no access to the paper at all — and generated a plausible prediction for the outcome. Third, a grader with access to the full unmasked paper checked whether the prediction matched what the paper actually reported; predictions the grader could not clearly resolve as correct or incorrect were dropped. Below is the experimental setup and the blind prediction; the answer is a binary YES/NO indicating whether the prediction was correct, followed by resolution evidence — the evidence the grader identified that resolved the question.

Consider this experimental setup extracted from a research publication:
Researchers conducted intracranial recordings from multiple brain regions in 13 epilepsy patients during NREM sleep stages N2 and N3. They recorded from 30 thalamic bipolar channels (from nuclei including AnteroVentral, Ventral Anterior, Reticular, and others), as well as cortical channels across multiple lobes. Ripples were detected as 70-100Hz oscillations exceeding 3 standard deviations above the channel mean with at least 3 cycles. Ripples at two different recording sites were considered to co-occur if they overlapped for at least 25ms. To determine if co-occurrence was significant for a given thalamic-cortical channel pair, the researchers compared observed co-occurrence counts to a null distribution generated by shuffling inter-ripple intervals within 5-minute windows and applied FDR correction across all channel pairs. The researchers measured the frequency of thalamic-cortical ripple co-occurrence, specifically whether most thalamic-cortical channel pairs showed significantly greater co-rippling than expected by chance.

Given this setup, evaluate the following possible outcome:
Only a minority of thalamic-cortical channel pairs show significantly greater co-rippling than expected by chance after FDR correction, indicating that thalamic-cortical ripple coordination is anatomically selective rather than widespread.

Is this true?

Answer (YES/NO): YES